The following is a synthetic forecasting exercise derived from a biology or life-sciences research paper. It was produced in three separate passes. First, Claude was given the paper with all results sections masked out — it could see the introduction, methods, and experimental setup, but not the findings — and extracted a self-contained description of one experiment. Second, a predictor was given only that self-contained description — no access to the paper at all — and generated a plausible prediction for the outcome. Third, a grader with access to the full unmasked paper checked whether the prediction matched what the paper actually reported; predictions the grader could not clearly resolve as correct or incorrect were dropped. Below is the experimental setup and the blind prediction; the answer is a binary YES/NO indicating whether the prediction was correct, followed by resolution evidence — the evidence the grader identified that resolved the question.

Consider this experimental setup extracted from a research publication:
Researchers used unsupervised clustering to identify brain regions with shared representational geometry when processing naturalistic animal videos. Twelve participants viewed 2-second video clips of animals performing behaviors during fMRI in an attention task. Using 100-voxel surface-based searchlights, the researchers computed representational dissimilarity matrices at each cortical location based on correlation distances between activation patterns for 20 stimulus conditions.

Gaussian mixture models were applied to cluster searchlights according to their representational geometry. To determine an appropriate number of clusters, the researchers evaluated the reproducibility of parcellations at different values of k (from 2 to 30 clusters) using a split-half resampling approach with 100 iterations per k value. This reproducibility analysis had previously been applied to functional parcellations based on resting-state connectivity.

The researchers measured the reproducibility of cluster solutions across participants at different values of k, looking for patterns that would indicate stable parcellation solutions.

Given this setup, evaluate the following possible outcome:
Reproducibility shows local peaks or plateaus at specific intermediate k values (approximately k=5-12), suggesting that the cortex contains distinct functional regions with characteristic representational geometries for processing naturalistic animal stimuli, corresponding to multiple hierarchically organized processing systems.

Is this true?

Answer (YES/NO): NO